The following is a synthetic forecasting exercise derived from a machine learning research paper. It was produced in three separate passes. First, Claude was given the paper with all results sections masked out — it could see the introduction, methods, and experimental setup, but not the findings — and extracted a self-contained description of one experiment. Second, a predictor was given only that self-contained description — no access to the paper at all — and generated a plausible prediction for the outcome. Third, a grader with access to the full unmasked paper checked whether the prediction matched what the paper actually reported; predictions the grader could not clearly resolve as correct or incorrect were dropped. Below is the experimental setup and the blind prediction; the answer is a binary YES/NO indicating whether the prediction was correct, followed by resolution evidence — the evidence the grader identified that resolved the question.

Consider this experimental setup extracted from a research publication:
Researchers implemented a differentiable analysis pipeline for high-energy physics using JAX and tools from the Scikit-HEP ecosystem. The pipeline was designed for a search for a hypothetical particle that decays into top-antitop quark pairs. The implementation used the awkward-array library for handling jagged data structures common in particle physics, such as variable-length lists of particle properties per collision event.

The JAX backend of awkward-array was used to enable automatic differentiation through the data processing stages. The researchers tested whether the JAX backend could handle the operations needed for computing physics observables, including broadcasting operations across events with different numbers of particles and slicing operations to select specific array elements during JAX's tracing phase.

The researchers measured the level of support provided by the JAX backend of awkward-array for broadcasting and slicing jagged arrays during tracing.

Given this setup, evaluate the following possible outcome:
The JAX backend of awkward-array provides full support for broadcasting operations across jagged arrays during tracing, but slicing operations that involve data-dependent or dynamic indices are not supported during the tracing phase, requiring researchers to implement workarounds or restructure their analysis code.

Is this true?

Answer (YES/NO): NO